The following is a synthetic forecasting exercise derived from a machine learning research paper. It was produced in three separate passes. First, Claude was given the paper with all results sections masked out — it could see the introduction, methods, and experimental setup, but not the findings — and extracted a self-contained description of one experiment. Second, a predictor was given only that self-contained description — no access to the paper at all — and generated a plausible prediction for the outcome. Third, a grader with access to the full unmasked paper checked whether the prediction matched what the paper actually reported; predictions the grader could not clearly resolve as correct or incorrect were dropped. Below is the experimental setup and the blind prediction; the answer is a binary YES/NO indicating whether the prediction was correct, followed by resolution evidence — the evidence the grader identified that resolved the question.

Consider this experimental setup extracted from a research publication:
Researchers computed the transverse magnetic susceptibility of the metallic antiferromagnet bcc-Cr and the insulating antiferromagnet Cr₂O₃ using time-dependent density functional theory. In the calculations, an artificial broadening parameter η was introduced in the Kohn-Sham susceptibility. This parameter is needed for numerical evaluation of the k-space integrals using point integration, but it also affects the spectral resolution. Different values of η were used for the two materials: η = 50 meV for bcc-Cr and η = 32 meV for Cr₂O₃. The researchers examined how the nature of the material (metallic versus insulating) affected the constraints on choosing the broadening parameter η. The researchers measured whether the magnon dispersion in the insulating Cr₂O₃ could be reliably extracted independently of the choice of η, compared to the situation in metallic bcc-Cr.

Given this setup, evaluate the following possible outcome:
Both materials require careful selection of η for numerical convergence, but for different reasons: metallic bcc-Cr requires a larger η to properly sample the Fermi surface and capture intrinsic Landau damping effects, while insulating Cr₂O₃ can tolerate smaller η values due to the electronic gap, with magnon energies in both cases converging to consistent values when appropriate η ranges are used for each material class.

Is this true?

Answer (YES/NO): NO